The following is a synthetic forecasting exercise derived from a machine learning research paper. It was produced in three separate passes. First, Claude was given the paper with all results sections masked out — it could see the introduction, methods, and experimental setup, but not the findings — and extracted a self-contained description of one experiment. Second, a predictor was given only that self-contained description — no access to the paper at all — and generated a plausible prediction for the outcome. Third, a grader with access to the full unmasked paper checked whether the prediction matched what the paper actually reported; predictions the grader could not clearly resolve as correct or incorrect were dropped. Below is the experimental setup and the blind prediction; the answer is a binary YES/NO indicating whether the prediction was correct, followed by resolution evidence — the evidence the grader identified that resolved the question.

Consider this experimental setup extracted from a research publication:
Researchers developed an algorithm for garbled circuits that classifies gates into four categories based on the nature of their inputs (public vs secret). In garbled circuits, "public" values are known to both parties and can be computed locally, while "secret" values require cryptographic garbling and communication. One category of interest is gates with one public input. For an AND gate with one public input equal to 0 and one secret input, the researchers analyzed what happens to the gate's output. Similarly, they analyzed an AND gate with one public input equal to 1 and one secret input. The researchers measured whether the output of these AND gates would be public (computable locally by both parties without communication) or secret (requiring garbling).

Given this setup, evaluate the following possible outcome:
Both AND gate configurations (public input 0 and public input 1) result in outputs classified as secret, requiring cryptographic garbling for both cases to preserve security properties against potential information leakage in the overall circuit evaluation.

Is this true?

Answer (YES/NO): NO